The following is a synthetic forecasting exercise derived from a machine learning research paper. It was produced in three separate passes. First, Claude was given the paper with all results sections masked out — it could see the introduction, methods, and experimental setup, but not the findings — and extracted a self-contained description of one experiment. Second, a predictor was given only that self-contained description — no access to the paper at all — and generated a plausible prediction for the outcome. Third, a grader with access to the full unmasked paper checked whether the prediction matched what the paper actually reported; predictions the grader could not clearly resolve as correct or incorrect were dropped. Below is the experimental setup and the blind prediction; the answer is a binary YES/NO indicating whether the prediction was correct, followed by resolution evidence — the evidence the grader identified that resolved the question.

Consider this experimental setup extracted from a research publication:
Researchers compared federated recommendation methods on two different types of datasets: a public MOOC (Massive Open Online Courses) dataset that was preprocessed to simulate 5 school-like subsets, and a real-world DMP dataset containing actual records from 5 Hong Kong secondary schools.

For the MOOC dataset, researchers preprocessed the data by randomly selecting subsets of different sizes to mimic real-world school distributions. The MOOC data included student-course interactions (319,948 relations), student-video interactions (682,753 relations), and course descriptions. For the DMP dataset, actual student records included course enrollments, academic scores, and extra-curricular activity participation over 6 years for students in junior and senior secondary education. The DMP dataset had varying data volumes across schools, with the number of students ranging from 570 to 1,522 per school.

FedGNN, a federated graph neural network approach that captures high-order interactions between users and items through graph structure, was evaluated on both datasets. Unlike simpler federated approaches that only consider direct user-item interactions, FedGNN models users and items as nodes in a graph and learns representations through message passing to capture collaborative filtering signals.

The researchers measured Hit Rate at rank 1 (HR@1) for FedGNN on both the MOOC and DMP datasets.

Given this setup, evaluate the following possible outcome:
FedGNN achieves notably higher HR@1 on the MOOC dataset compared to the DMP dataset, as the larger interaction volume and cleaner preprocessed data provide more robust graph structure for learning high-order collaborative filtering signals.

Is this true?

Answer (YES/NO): YES